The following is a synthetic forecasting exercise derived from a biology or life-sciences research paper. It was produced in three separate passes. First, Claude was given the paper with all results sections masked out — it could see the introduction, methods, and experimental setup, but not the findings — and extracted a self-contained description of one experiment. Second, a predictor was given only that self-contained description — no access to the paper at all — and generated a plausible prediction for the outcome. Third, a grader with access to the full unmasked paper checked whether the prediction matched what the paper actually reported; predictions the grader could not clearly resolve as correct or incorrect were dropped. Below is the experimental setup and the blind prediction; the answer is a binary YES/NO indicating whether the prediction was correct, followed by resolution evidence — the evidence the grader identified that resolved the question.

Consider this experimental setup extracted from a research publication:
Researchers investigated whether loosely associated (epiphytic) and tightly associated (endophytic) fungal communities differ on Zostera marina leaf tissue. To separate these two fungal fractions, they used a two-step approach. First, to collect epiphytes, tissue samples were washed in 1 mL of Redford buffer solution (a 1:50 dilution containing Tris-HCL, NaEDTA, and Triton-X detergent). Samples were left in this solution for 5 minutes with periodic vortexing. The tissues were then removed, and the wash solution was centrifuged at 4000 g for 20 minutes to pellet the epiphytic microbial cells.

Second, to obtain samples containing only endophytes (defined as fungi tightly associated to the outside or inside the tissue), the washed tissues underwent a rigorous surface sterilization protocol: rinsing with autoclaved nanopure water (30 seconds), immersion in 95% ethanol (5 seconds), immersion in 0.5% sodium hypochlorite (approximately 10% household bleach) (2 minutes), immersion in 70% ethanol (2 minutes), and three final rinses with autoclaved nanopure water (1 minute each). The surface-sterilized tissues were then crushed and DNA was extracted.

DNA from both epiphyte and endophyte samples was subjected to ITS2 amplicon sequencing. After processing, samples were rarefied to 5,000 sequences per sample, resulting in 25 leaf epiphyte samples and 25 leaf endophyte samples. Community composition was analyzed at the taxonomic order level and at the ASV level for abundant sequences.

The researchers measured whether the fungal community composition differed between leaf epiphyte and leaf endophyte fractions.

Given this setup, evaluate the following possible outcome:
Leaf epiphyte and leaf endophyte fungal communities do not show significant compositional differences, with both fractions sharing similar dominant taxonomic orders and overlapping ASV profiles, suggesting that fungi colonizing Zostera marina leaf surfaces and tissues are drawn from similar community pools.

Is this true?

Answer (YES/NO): NO